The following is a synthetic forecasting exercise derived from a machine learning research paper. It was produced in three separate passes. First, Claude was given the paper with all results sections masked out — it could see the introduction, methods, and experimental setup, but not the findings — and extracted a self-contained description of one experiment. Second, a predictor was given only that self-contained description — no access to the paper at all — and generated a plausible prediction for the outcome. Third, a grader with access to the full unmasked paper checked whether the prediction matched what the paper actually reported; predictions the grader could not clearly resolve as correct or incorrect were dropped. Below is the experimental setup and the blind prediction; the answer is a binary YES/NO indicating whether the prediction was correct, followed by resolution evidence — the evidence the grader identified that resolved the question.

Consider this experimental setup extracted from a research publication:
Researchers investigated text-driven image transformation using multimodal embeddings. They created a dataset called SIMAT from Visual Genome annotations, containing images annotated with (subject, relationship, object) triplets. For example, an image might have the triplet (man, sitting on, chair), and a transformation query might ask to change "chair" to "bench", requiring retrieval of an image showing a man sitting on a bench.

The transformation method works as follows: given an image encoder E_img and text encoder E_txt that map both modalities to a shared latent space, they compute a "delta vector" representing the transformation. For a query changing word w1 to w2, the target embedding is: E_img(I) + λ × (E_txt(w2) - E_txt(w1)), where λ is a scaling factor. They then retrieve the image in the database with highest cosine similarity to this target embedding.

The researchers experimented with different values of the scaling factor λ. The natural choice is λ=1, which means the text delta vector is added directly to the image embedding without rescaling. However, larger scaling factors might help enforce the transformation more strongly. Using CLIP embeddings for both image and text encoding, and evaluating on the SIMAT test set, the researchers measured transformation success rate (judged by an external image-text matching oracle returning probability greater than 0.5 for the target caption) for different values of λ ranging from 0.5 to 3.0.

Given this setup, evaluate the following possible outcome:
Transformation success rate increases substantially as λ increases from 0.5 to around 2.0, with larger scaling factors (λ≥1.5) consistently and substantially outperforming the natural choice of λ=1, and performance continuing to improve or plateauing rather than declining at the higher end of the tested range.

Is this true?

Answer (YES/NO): YES